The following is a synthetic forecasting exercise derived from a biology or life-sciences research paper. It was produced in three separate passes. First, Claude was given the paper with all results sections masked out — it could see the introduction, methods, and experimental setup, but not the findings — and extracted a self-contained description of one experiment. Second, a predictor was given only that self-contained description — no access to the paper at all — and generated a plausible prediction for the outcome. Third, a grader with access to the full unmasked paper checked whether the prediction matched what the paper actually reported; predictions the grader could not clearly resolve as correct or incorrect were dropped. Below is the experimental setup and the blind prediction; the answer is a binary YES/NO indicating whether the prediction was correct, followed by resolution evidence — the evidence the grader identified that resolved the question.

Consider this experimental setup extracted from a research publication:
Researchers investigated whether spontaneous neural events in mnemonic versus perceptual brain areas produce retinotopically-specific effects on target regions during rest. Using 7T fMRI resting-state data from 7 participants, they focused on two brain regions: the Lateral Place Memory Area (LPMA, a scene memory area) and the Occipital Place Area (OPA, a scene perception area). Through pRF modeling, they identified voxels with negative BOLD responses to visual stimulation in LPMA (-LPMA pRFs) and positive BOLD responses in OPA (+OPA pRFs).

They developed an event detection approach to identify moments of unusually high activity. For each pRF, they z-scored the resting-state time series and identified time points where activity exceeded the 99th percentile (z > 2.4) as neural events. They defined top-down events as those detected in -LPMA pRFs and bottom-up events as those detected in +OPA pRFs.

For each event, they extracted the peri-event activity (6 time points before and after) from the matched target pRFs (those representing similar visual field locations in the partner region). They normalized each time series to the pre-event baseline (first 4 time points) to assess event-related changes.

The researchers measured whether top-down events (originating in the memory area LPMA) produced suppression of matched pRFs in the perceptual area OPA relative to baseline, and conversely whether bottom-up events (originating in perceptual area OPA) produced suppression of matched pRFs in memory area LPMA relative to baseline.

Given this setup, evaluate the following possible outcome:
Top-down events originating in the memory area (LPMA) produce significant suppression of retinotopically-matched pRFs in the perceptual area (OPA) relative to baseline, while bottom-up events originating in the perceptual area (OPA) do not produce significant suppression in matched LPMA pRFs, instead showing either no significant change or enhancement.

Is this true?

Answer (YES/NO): YES